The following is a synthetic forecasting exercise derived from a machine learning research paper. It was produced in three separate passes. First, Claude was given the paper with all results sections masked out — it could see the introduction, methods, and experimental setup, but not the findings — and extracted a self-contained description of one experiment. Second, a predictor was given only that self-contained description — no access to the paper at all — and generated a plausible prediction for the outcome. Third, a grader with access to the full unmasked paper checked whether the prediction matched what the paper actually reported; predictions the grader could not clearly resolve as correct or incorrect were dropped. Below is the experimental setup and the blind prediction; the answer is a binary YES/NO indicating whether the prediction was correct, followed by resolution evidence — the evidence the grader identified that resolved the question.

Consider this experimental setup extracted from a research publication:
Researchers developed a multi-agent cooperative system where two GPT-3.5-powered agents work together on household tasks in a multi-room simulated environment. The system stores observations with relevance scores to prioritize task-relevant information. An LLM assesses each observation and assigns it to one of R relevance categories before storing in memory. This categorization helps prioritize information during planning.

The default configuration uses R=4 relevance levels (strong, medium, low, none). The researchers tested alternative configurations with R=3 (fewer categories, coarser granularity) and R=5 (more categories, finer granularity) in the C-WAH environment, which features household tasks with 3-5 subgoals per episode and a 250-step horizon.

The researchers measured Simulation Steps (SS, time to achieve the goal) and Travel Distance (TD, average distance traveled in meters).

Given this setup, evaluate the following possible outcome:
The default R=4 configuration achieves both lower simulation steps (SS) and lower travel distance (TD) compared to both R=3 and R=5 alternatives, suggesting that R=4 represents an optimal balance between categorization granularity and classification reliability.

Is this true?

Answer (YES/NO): YES